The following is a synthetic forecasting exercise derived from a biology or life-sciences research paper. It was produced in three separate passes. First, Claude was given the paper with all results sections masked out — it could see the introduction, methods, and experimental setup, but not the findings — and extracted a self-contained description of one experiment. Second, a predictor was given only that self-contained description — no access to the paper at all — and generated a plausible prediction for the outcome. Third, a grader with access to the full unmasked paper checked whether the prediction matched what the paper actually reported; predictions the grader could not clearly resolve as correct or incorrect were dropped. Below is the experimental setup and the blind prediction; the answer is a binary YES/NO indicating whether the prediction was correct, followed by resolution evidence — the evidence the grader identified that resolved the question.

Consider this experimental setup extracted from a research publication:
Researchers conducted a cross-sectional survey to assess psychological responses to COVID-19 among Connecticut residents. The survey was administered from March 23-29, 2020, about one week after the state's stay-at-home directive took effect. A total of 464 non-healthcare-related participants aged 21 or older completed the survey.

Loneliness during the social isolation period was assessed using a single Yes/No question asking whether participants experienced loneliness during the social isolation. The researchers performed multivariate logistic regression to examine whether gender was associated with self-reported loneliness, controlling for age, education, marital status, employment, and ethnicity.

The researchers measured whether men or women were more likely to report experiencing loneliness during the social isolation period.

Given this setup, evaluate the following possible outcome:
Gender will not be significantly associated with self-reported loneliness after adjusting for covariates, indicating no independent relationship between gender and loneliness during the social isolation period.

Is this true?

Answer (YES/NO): NO